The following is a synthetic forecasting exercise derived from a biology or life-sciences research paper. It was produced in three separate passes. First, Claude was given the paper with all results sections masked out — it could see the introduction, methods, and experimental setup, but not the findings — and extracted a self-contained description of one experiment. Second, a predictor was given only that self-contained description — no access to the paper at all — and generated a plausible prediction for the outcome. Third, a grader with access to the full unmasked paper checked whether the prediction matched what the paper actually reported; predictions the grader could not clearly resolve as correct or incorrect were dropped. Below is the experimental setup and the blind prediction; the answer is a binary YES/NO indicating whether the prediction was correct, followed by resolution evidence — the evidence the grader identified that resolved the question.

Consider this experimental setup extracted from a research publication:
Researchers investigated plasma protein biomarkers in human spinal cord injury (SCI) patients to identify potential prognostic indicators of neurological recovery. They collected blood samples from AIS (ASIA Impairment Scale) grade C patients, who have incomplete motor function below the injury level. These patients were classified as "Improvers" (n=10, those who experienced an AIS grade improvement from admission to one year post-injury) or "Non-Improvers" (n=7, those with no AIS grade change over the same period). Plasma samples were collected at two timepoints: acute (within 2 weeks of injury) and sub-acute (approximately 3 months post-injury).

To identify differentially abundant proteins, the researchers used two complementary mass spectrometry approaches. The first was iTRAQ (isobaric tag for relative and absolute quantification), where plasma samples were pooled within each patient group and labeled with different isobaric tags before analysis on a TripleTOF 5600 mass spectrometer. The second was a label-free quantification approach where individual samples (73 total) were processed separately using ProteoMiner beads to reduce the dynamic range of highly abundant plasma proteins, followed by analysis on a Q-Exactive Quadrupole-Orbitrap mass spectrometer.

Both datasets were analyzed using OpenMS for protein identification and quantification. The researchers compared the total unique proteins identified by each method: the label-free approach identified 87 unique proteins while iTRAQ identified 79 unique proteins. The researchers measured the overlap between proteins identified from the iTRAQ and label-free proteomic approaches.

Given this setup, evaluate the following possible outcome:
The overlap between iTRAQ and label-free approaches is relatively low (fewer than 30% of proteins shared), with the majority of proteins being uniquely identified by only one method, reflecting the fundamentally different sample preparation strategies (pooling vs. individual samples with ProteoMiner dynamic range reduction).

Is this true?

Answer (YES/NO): YES